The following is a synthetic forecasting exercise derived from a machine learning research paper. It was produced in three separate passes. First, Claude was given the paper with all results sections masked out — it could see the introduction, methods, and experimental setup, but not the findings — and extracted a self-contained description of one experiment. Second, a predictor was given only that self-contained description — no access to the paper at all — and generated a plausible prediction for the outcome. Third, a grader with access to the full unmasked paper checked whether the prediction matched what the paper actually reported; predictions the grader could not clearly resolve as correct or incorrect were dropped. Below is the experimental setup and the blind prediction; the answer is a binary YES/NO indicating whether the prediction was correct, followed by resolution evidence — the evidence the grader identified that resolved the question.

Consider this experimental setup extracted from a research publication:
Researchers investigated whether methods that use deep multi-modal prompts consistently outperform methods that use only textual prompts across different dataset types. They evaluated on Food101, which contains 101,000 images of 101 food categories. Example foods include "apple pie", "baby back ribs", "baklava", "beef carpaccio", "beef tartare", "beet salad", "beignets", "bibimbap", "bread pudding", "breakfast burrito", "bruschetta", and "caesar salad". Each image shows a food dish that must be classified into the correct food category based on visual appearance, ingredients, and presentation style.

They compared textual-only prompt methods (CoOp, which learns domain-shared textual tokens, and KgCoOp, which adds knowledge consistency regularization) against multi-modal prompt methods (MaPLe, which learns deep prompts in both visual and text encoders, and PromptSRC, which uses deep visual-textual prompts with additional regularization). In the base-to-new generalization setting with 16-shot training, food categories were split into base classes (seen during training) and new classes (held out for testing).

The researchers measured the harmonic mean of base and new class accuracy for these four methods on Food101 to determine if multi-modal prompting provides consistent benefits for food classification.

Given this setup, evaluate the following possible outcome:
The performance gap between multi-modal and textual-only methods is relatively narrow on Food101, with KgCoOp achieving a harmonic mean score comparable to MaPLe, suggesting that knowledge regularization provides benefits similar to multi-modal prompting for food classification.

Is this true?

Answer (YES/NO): YES